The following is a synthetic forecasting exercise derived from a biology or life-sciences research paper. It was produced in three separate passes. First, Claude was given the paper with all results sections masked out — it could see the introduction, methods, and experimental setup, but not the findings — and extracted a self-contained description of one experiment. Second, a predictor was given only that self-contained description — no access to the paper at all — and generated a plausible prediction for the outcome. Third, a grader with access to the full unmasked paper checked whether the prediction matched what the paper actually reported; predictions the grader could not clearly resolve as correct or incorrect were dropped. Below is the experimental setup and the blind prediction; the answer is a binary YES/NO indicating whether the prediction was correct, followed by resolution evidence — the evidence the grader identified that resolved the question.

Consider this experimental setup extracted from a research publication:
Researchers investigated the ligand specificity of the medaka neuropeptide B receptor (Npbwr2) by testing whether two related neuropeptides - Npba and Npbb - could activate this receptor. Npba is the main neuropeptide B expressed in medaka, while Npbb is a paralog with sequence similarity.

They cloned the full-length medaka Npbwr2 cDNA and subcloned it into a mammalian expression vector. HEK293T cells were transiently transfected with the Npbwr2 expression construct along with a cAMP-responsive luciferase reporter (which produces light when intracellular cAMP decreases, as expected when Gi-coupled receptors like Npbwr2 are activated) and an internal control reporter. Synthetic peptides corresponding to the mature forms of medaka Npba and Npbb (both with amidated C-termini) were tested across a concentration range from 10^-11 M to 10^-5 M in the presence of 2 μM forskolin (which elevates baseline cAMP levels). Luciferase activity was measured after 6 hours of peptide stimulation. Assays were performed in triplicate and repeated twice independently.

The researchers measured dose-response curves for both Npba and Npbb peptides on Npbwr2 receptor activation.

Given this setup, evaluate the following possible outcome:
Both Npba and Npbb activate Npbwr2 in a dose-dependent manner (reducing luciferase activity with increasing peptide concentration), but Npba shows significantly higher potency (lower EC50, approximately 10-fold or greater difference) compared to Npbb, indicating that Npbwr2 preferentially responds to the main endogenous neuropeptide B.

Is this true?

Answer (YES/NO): NO